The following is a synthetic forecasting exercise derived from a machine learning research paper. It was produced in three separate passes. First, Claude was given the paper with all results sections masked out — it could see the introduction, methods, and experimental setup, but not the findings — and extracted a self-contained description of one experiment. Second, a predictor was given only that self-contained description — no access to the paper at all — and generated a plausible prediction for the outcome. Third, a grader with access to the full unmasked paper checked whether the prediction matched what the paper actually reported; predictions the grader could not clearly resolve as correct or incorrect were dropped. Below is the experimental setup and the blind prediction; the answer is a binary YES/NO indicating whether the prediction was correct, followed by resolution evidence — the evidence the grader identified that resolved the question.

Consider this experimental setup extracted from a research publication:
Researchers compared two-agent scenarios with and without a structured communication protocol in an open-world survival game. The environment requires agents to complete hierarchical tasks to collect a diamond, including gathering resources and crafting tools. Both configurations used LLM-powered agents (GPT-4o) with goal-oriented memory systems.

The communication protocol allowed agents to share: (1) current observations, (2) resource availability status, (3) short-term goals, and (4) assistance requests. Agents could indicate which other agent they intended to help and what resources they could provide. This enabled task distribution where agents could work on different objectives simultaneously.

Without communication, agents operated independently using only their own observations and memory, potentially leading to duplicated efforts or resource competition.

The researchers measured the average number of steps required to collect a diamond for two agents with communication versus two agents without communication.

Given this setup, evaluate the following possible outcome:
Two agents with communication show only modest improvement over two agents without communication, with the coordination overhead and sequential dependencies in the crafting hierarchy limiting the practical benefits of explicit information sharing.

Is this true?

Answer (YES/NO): NO